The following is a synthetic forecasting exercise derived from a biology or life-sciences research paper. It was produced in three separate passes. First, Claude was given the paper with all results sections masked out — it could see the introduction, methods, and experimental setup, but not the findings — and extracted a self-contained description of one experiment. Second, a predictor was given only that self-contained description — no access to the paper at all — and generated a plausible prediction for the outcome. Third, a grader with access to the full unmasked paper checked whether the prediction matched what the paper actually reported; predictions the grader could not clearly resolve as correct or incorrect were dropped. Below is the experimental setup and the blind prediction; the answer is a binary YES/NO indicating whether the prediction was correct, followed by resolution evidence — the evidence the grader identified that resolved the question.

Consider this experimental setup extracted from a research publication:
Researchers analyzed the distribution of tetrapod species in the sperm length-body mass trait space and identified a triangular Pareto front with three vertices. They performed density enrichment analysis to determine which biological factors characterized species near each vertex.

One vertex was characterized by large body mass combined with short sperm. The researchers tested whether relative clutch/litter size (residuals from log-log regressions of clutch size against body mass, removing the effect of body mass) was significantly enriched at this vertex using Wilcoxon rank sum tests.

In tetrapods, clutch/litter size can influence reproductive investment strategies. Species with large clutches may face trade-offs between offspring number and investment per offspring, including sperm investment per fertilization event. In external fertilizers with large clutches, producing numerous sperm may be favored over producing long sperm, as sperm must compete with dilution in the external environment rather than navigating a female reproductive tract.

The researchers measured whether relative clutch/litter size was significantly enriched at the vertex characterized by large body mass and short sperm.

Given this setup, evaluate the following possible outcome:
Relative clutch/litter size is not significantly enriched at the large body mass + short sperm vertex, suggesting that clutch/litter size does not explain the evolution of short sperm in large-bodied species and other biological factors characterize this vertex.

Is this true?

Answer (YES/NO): YES